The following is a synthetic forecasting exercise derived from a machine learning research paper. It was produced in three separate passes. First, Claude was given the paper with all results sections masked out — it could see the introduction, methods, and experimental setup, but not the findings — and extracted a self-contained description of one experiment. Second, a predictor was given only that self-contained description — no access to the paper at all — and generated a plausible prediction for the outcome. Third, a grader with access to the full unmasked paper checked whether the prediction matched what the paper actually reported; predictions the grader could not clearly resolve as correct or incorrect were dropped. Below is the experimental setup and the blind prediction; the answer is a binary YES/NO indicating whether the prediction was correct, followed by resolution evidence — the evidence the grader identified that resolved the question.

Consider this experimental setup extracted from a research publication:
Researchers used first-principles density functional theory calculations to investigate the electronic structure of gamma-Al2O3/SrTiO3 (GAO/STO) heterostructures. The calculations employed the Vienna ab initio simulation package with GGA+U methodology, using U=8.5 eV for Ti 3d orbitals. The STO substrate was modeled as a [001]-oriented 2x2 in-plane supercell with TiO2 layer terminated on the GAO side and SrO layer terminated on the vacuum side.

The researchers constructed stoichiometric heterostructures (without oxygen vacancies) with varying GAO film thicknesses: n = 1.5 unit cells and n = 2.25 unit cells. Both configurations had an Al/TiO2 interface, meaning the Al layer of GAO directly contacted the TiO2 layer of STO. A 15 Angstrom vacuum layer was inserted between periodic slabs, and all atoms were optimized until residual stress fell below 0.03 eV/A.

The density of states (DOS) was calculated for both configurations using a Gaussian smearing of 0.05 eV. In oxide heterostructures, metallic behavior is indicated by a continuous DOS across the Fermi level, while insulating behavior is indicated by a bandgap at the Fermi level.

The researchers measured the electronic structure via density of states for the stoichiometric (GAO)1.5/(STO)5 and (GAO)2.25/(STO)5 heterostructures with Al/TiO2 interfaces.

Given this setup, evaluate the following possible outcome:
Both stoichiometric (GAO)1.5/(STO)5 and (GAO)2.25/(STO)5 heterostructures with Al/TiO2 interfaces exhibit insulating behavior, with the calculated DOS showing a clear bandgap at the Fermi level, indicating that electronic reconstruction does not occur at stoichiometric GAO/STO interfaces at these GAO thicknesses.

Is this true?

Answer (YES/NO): NO